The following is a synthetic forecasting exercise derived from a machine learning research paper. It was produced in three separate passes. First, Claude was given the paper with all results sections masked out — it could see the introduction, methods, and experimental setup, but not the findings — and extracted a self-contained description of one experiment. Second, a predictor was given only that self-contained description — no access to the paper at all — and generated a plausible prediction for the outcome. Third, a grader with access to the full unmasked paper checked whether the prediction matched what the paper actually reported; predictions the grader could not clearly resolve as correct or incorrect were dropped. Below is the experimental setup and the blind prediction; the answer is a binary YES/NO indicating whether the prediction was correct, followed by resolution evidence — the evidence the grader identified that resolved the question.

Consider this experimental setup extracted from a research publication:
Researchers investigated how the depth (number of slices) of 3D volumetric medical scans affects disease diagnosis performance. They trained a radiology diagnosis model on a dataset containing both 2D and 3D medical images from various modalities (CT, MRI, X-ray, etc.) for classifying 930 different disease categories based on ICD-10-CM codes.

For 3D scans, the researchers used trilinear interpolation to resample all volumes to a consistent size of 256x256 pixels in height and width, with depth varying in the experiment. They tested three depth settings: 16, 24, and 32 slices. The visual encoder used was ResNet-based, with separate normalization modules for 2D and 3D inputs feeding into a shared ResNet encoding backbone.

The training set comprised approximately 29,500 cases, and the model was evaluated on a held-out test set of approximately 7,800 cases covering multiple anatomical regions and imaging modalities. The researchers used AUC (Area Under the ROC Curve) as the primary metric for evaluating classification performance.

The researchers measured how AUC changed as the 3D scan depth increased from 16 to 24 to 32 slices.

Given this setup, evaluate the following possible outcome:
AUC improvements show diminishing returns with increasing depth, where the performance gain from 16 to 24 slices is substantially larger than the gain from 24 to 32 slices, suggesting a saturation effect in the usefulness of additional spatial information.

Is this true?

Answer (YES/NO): NO